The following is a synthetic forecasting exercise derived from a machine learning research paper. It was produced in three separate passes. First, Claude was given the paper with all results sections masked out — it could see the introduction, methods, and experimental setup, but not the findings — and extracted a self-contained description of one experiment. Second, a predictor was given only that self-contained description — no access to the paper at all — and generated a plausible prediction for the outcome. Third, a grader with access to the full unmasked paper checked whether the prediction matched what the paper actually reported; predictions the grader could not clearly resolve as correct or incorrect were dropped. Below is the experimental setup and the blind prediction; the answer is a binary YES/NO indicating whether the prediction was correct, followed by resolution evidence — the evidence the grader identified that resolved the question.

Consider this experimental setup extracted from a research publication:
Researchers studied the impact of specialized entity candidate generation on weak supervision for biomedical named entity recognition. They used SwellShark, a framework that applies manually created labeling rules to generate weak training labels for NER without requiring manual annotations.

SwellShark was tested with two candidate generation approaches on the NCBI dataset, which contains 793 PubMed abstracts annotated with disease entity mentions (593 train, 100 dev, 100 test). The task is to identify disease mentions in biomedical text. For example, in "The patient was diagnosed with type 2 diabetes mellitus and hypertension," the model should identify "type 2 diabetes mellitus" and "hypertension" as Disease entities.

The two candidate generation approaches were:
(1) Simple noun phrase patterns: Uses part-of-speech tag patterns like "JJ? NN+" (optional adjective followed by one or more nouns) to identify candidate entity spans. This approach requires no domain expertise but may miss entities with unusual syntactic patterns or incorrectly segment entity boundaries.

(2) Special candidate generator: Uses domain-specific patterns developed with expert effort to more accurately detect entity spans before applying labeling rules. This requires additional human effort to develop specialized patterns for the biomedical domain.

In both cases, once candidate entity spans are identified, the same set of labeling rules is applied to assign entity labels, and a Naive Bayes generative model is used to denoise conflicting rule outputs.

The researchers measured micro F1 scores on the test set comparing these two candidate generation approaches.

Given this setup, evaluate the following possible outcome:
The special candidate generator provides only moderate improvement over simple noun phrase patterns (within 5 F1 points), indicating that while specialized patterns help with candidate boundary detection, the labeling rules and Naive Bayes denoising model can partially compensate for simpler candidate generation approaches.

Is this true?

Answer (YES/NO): NO